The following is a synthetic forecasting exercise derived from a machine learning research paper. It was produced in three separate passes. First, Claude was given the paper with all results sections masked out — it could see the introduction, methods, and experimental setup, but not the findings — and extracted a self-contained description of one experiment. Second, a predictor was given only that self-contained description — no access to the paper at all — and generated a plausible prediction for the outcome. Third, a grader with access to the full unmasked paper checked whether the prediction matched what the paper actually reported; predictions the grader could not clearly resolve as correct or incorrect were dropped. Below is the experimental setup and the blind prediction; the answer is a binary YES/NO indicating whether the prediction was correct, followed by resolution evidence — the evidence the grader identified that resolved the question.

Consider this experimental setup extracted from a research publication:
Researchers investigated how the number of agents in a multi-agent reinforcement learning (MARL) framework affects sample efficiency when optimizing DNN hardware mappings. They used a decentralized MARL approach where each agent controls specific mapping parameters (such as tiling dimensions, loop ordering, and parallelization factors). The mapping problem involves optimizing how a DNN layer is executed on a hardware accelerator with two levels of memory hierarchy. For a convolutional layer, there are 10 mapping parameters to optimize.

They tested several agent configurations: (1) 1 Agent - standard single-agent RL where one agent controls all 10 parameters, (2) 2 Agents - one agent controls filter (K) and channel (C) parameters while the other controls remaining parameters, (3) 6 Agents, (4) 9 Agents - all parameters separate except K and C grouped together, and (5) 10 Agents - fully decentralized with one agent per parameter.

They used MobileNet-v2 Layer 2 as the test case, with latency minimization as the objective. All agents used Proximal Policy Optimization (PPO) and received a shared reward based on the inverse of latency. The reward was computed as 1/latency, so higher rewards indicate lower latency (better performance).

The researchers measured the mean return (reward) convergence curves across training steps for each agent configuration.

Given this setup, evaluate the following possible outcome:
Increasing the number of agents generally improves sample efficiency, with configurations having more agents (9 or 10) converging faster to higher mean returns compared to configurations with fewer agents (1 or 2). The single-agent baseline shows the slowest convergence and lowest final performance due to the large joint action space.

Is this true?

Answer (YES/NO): NO